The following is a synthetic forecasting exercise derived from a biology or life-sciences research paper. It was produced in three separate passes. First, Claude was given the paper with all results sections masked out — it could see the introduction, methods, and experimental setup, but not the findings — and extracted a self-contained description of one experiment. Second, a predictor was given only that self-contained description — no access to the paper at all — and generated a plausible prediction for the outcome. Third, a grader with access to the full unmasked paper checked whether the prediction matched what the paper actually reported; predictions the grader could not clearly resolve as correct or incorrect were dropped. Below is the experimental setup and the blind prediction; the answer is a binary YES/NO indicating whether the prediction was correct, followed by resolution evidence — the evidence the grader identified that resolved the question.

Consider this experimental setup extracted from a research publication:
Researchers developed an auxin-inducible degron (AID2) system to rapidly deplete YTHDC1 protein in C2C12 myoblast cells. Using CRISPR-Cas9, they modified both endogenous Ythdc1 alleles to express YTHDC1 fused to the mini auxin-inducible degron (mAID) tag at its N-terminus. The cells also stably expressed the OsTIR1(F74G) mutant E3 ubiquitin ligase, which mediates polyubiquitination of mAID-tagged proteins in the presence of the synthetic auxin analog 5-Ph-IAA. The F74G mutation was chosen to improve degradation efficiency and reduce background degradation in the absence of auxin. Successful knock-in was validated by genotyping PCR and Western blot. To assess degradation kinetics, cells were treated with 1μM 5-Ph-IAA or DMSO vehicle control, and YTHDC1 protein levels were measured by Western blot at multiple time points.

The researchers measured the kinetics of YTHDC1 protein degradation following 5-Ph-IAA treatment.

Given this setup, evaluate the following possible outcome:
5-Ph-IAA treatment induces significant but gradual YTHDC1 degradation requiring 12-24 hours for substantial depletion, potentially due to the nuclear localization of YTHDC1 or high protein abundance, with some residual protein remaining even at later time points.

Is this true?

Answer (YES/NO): NO